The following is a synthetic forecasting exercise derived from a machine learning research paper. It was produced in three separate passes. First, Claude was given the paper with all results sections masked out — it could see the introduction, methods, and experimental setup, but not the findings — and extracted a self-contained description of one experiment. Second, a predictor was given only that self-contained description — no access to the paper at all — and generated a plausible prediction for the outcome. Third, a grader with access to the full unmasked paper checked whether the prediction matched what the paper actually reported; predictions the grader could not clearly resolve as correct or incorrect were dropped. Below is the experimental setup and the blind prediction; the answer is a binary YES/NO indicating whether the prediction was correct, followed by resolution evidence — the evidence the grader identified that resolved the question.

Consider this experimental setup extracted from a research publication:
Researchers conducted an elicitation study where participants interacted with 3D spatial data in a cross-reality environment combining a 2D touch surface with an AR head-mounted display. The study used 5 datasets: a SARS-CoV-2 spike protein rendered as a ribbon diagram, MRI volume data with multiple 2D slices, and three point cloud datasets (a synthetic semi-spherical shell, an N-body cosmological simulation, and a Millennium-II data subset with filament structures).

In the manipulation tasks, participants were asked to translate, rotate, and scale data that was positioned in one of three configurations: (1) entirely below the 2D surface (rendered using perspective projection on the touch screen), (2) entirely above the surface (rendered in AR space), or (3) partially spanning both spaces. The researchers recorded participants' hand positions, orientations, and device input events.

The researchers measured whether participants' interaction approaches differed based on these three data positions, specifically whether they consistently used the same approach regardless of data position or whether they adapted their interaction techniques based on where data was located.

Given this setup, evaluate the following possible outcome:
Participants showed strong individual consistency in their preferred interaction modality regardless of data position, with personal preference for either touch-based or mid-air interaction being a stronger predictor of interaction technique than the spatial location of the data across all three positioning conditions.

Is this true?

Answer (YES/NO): NO